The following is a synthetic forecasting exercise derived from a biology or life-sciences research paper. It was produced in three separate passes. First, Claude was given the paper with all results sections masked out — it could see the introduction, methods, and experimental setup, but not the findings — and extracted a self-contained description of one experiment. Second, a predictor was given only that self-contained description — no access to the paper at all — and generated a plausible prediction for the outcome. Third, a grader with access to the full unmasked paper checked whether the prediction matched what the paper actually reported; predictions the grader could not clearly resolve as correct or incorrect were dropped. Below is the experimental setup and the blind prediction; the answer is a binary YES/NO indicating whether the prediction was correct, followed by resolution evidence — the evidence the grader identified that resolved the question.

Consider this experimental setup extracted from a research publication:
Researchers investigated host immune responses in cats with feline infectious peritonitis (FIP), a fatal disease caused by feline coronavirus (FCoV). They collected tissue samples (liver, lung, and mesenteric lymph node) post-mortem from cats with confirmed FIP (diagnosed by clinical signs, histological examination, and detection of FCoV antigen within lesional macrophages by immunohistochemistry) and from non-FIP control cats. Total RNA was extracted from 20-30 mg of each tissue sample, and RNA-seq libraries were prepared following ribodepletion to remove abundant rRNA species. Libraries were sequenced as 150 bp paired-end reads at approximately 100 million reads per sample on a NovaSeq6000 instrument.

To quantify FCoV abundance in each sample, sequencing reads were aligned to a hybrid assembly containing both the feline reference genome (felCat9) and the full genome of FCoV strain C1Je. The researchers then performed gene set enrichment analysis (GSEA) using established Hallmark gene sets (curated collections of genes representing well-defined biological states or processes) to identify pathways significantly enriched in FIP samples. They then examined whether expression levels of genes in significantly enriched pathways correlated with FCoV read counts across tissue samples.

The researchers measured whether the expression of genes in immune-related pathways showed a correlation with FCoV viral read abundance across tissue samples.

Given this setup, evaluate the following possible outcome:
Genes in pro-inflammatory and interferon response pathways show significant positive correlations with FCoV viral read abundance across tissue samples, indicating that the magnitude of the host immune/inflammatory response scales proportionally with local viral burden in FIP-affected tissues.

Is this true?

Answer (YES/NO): YES